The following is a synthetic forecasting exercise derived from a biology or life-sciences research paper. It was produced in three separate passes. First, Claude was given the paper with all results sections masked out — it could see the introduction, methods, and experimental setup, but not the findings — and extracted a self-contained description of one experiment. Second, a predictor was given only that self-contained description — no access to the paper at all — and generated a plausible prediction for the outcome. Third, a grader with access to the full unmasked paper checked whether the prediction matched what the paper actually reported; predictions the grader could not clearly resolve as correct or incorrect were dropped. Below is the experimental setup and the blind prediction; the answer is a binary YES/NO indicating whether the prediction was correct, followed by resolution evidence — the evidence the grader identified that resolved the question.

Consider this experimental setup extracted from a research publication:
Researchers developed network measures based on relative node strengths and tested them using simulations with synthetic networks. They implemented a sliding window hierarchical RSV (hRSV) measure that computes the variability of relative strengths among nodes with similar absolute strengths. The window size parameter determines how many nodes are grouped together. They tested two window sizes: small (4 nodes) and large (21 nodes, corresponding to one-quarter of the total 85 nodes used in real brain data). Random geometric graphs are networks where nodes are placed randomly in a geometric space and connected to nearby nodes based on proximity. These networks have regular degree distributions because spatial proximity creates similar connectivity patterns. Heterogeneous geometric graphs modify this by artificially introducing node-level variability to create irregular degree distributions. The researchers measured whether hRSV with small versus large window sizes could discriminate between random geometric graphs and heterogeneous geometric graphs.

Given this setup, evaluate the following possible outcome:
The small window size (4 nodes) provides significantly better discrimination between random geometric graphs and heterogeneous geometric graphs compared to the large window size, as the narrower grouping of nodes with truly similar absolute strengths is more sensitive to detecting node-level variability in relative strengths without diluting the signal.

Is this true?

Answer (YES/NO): YES